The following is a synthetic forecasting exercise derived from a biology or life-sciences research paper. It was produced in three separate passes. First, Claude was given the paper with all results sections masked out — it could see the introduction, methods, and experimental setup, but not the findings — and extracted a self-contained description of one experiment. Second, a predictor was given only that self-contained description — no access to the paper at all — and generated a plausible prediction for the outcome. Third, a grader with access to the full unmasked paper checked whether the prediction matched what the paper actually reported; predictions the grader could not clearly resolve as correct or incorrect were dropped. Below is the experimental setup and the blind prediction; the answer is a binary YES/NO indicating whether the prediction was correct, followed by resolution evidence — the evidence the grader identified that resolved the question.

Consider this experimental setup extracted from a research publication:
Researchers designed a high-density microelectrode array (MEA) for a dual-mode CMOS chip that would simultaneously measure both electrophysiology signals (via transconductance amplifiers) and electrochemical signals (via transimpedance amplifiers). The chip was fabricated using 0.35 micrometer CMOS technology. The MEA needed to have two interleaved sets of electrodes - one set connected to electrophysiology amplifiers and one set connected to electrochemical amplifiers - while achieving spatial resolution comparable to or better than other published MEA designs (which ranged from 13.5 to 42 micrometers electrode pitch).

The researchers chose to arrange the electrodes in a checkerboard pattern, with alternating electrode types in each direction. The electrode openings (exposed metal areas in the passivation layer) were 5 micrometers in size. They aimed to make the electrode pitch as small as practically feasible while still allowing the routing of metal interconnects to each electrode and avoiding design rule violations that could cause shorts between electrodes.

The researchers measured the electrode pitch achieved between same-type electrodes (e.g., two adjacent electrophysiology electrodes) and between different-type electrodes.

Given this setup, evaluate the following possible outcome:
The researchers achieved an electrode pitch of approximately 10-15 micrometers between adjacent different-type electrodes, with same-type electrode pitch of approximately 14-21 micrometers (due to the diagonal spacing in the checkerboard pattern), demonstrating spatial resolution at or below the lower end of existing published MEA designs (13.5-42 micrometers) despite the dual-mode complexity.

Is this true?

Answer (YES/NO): NO